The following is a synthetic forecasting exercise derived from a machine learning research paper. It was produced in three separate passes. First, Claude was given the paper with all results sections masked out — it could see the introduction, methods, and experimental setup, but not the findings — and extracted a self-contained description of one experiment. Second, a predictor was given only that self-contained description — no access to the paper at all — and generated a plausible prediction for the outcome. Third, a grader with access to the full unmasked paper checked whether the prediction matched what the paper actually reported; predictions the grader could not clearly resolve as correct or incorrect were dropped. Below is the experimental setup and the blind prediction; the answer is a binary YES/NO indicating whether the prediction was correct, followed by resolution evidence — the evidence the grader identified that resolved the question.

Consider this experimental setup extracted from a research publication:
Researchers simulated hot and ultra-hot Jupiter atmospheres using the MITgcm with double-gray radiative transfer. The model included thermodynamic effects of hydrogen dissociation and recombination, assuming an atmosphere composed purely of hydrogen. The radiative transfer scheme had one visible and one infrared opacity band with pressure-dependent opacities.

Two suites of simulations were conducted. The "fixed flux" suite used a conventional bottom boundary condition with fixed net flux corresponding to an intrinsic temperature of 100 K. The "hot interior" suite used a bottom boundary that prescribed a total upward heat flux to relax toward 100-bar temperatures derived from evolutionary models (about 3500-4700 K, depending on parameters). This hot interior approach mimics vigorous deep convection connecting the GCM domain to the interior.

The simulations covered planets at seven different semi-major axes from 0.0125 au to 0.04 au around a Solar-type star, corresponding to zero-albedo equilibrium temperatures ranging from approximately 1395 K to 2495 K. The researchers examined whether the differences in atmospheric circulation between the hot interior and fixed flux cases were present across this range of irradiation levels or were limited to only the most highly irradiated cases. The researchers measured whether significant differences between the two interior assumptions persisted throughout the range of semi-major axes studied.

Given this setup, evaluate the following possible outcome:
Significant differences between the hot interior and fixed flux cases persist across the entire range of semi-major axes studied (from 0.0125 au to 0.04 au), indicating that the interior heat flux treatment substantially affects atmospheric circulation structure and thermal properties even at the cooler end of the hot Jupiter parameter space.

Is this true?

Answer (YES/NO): YES